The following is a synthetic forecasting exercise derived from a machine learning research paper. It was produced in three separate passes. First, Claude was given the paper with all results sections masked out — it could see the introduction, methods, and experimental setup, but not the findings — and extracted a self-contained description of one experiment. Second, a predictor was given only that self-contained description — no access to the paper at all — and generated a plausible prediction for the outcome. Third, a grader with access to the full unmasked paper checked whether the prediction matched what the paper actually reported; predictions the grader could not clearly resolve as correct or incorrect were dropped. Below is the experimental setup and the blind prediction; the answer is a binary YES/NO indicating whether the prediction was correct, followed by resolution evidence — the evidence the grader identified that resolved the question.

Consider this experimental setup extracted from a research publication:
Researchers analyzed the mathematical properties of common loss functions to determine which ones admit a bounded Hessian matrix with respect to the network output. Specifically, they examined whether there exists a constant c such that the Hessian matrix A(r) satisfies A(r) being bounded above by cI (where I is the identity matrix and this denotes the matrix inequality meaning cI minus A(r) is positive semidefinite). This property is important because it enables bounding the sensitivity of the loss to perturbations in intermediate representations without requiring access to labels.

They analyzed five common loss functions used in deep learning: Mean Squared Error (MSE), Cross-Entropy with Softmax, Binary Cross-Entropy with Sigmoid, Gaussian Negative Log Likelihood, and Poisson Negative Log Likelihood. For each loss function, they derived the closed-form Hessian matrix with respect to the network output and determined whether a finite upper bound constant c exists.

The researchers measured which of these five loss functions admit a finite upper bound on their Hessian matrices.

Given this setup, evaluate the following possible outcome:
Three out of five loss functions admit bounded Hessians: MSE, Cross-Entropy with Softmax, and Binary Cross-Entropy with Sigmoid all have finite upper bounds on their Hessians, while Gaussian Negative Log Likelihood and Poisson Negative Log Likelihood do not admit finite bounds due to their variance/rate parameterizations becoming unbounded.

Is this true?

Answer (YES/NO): NO